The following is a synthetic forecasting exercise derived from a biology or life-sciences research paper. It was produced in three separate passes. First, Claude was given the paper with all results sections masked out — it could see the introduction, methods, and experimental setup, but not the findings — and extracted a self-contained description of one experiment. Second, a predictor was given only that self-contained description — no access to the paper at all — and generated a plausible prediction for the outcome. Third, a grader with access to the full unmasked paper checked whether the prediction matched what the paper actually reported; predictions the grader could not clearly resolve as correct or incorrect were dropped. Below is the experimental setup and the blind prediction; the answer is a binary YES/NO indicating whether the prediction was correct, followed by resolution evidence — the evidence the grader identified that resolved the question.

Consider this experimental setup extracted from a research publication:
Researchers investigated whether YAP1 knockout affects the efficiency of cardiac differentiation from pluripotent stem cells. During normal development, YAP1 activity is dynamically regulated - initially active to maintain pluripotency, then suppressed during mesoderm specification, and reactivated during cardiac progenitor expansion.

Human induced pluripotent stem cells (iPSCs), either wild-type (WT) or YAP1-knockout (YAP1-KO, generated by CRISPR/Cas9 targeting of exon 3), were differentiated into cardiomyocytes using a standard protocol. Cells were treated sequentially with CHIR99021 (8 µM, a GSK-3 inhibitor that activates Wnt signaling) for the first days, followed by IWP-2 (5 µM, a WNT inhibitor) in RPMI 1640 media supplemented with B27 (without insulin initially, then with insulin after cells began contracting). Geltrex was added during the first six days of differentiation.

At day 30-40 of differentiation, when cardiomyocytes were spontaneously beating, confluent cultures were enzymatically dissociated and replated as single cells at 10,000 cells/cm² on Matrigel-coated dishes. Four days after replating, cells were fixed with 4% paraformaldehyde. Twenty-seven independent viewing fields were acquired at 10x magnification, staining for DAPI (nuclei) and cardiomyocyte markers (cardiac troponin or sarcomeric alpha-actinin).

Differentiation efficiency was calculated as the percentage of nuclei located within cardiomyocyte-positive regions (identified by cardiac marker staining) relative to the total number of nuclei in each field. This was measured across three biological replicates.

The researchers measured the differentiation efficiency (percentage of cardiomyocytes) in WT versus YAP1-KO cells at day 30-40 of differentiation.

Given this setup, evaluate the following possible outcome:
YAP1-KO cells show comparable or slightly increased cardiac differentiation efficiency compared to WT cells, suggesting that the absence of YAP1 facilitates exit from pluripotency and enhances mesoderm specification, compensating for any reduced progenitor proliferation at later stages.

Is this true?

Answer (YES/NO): NO